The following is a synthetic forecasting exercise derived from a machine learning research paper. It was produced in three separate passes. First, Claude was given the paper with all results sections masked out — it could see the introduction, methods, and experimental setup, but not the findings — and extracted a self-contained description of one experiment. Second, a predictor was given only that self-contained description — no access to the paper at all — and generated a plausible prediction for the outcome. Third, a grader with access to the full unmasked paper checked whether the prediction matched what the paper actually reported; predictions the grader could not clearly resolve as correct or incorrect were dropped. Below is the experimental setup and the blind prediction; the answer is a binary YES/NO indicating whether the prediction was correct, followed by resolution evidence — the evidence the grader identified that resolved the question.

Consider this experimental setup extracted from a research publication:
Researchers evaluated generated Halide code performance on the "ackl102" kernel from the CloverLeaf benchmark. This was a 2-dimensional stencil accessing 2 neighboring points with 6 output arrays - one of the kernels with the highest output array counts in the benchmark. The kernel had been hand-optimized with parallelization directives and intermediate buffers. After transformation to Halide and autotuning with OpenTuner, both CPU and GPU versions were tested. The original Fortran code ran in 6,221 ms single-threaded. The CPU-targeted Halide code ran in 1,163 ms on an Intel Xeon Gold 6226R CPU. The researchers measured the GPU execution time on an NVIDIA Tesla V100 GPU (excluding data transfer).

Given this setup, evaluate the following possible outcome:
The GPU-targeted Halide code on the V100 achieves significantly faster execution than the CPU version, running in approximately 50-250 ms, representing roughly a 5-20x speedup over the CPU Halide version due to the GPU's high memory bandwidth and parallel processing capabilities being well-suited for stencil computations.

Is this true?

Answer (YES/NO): YES